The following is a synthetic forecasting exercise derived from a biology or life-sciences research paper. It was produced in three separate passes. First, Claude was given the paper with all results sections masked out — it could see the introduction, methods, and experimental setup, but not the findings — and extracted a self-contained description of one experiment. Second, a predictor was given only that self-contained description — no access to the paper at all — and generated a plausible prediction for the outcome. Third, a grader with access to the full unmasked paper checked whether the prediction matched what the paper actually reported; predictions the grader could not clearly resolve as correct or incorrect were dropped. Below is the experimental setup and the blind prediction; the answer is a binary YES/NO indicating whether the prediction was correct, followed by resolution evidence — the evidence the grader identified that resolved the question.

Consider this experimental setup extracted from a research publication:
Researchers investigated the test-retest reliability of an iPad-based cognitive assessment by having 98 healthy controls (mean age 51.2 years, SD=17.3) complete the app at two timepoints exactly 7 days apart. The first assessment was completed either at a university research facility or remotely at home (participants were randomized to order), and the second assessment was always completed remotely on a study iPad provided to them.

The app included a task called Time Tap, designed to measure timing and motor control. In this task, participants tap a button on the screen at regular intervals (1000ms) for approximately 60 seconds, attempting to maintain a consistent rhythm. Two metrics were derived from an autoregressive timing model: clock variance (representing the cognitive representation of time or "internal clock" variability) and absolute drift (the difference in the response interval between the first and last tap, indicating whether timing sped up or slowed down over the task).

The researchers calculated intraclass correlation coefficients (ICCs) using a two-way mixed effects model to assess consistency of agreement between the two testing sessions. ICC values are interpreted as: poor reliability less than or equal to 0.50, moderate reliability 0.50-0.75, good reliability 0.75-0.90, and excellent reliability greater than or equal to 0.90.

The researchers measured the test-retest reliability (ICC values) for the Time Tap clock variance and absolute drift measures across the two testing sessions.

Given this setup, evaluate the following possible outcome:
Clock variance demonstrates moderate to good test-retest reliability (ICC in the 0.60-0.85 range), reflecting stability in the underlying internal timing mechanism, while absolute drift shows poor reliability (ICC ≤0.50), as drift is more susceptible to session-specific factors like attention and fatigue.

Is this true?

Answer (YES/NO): NO